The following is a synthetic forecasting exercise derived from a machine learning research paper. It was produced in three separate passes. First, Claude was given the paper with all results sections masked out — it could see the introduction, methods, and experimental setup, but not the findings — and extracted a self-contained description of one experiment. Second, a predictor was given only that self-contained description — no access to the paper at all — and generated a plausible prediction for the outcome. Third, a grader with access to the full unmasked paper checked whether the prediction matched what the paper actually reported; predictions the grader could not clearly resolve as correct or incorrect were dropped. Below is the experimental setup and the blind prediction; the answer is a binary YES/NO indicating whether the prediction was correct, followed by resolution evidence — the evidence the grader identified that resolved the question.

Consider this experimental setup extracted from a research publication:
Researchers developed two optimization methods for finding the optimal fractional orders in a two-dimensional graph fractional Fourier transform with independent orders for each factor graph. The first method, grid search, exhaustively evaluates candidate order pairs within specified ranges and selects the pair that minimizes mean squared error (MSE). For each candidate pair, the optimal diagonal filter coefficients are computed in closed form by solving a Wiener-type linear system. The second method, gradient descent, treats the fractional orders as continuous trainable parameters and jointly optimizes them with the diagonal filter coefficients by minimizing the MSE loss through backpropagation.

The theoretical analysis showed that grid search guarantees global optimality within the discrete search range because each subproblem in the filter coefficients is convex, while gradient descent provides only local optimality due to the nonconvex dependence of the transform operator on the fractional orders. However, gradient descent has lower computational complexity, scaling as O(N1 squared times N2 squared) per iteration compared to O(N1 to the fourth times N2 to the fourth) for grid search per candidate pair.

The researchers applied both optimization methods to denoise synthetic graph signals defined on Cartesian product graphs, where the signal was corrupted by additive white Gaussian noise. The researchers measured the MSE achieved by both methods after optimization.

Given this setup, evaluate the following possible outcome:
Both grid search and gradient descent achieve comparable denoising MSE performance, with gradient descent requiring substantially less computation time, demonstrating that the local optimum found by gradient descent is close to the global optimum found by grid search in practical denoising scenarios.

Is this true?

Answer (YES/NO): YES